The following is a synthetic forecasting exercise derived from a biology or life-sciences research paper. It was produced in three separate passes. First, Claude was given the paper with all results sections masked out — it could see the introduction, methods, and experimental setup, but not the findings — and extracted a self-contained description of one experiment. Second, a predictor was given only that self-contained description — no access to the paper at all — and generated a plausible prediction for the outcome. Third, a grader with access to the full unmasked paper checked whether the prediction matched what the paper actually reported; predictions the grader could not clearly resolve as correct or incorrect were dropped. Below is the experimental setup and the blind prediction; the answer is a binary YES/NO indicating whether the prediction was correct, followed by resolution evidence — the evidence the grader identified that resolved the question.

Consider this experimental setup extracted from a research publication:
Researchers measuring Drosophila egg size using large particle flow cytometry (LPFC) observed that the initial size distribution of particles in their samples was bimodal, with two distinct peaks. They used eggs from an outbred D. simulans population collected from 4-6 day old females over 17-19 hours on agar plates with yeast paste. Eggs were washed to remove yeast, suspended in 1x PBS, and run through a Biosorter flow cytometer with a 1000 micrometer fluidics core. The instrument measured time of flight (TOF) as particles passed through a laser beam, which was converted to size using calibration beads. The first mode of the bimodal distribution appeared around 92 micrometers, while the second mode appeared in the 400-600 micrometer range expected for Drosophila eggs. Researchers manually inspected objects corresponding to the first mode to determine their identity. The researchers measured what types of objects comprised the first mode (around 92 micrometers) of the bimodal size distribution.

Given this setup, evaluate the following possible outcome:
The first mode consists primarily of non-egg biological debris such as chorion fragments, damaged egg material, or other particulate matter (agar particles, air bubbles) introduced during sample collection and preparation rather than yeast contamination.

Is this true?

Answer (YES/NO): NO